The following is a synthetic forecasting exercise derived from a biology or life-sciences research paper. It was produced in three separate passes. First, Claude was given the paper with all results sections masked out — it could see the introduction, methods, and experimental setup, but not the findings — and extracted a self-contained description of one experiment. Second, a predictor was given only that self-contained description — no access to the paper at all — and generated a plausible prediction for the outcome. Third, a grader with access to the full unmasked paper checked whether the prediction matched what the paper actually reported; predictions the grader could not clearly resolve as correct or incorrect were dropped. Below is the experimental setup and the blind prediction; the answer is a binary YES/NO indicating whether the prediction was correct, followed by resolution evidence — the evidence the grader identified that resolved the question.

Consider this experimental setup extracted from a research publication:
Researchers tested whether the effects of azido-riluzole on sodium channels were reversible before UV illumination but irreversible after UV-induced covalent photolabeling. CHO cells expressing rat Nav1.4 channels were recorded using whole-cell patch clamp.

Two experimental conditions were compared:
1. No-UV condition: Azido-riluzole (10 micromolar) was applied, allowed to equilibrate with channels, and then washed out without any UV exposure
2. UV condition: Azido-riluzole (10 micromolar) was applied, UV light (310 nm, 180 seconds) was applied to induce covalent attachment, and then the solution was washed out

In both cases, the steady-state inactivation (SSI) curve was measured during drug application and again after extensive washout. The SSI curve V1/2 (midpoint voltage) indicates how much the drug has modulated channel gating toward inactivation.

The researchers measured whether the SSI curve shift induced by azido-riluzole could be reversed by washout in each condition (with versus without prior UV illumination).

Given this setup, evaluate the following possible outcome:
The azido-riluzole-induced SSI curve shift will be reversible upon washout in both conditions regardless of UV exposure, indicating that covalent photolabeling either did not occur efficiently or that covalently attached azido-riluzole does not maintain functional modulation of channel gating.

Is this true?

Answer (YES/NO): NO